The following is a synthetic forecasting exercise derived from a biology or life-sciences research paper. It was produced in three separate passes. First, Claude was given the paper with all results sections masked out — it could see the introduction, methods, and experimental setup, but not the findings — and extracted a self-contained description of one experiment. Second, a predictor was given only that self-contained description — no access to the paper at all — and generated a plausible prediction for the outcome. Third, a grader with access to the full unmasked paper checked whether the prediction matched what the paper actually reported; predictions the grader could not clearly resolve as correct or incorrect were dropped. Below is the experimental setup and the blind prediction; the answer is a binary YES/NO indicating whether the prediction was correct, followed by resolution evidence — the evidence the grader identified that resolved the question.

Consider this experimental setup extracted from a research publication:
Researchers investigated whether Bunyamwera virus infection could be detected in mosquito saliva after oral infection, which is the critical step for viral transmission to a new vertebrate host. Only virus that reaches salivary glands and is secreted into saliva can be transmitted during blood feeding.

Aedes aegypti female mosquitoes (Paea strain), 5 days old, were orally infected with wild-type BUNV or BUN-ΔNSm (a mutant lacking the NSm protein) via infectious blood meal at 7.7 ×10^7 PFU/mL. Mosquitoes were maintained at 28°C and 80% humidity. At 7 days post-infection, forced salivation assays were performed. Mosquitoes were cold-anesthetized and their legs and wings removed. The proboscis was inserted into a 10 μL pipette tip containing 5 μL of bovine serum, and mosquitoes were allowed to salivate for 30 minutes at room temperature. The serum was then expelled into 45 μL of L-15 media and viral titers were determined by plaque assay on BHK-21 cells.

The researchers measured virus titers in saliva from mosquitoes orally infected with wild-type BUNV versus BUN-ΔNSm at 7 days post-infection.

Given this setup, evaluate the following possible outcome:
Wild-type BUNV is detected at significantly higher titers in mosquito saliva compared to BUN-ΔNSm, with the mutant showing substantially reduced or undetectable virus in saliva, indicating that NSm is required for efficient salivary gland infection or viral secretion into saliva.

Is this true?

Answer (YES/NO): YES